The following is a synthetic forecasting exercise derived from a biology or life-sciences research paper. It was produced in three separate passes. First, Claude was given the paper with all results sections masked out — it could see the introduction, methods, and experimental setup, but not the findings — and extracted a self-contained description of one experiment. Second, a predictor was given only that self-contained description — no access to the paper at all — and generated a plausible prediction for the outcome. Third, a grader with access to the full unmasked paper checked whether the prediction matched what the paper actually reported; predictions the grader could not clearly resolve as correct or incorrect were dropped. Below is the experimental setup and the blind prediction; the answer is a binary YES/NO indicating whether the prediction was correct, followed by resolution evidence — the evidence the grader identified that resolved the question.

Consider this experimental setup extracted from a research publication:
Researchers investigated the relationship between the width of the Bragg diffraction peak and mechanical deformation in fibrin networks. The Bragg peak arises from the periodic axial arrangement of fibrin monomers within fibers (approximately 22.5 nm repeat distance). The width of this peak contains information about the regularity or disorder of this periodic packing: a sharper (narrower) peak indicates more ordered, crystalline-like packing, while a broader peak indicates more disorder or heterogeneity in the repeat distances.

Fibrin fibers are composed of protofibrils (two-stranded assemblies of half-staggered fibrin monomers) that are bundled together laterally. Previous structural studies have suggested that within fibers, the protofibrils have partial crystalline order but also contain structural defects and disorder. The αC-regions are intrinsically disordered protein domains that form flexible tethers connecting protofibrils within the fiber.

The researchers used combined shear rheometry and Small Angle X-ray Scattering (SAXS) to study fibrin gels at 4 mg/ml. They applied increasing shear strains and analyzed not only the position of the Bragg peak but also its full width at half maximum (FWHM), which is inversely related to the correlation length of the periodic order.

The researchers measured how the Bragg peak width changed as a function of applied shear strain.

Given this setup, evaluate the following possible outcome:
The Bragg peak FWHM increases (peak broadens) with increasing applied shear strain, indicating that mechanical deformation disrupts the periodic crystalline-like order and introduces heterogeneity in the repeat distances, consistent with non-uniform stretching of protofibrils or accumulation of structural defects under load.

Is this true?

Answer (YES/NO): YES